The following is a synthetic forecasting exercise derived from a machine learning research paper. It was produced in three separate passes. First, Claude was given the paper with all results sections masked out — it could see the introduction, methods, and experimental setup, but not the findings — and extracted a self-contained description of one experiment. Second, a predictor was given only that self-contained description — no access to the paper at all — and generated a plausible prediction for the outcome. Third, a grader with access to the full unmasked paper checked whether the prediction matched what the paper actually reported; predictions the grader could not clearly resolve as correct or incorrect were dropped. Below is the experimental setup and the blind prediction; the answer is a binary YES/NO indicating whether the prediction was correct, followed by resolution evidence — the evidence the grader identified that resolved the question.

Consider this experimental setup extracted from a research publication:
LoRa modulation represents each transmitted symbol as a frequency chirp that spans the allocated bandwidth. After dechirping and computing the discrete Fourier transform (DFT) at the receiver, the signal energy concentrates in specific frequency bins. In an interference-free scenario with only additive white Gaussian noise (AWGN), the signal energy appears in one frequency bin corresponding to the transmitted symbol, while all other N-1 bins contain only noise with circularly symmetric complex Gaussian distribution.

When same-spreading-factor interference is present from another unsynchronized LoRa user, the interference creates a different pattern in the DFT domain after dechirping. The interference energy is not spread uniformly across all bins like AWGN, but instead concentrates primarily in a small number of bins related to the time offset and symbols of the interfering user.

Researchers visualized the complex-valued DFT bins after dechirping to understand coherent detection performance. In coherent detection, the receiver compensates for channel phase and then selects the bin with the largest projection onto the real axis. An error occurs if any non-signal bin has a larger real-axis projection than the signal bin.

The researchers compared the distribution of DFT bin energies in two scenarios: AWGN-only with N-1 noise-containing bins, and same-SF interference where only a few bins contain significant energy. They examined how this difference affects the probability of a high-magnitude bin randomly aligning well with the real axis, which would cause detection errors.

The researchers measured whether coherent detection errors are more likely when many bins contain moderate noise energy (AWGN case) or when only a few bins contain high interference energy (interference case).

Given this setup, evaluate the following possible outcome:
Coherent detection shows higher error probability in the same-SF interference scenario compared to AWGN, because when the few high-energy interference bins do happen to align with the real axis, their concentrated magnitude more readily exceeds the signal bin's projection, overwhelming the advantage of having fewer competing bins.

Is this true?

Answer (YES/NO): NO